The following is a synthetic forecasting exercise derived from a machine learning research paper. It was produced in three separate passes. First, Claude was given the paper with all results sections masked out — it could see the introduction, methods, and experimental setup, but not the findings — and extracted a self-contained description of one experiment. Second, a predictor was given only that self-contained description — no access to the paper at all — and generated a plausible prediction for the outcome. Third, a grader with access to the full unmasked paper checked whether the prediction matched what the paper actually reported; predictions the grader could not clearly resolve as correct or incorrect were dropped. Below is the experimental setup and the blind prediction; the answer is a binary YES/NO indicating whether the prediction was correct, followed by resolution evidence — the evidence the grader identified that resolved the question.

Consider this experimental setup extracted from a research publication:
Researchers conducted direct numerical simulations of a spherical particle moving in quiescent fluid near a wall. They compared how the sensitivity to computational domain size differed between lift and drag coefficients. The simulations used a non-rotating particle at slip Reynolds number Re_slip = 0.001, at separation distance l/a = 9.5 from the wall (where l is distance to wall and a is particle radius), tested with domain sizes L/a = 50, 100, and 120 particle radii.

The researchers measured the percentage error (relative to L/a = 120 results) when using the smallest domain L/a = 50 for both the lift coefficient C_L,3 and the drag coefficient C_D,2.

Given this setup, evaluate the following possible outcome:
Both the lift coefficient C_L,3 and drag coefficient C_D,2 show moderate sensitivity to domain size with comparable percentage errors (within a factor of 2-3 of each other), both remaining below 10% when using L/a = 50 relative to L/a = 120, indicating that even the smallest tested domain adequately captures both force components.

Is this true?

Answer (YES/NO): NO